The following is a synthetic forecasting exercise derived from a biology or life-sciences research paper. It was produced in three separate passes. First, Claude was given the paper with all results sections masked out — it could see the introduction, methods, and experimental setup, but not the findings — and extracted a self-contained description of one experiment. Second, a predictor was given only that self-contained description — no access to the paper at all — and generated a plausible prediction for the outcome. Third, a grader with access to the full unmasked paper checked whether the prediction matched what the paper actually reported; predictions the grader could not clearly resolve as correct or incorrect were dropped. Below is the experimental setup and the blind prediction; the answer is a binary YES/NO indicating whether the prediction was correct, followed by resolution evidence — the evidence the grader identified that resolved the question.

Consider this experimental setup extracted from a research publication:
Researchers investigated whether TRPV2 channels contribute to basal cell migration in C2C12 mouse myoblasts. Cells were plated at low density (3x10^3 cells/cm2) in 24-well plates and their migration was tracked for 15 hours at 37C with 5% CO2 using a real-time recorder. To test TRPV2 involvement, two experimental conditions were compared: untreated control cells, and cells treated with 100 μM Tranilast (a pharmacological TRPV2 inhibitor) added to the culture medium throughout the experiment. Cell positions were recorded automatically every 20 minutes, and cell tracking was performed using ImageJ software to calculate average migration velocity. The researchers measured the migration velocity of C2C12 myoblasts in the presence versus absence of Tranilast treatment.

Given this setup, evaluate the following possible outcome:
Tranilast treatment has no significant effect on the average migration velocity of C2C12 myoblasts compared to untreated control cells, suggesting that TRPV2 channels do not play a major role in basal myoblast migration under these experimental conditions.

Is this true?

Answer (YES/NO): NO